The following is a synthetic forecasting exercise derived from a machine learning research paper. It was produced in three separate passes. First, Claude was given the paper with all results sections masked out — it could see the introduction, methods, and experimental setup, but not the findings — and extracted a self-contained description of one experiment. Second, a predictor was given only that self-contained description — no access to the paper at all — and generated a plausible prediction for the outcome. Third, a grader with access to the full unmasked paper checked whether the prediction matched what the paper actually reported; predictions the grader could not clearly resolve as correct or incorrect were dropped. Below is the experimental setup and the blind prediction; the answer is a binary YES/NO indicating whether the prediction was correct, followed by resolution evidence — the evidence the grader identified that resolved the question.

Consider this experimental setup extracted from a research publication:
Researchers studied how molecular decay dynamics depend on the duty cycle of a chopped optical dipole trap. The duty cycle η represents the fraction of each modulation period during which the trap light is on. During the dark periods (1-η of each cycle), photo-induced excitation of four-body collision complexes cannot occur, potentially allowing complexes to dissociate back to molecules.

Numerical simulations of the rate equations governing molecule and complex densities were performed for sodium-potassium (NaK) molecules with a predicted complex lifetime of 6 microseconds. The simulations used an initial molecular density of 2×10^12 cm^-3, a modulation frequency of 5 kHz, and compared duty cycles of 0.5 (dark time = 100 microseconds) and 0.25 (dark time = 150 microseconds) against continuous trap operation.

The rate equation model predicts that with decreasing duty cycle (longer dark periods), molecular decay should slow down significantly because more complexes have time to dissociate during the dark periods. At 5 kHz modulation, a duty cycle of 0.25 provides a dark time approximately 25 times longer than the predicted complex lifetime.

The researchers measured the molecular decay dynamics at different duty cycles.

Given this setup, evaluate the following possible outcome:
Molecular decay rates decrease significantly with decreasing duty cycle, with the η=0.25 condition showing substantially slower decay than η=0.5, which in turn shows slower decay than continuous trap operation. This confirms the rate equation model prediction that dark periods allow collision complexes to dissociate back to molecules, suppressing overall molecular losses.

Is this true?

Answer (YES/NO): NO